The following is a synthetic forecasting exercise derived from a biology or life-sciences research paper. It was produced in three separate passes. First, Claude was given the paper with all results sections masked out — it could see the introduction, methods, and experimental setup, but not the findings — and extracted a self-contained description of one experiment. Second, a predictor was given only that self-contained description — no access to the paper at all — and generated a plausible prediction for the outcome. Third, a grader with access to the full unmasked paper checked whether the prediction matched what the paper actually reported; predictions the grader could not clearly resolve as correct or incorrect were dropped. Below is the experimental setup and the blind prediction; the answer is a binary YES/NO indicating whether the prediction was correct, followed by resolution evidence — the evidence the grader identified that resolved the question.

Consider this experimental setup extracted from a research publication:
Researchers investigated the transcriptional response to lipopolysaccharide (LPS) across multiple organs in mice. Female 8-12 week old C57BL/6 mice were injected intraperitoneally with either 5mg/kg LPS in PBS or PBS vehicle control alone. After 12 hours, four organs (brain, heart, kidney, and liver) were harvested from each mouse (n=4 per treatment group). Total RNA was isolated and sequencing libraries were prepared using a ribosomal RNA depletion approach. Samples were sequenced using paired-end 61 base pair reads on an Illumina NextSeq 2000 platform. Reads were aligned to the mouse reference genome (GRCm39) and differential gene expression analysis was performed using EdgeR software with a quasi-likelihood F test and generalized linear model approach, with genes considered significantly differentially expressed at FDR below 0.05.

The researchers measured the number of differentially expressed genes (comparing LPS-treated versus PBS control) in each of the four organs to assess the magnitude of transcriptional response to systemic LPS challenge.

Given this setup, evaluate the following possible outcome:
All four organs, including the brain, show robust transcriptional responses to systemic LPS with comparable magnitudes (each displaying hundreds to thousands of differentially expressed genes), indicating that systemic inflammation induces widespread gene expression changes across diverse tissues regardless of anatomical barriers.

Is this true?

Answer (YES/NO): NO